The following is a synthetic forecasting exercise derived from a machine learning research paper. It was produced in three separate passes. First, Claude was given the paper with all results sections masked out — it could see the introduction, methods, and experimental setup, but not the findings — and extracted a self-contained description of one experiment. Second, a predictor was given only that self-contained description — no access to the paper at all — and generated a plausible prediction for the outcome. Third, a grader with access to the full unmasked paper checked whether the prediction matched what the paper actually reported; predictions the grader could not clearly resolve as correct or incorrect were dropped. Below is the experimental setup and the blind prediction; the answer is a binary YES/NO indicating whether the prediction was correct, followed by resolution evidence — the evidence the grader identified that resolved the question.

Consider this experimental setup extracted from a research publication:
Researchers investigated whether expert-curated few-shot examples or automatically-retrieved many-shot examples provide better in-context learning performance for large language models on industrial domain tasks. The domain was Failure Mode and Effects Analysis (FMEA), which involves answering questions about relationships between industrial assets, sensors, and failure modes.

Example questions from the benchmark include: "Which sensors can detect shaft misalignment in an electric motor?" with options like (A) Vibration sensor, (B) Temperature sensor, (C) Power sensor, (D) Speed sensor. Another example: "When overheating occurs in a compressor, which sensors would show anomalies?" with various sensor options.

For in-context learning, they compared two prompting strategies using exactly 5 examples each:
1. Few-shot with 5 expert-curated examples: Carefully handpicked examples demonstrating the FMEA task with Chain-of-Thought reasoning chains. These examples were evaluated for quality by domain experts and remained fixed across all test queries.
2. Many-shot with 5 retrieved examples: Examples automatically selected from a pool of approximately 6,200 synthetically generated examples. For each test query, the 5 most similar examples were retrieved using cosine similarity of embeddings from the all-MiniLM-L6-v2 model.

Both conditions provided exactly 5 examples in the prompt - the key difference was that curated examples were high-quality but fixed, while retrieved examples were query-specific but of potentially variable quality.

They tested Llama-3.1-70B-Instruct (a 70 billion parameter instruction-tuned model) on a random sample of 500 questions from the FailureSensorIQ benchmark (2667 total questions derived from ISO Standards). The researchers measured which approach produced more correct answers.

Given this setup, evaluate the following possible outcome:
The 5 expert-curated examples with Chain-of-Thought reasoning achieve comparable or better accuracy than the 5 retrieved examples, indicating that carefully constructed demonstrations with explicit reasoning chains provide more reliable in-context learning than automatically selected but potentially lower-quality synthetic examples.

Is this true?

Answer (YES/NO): NO